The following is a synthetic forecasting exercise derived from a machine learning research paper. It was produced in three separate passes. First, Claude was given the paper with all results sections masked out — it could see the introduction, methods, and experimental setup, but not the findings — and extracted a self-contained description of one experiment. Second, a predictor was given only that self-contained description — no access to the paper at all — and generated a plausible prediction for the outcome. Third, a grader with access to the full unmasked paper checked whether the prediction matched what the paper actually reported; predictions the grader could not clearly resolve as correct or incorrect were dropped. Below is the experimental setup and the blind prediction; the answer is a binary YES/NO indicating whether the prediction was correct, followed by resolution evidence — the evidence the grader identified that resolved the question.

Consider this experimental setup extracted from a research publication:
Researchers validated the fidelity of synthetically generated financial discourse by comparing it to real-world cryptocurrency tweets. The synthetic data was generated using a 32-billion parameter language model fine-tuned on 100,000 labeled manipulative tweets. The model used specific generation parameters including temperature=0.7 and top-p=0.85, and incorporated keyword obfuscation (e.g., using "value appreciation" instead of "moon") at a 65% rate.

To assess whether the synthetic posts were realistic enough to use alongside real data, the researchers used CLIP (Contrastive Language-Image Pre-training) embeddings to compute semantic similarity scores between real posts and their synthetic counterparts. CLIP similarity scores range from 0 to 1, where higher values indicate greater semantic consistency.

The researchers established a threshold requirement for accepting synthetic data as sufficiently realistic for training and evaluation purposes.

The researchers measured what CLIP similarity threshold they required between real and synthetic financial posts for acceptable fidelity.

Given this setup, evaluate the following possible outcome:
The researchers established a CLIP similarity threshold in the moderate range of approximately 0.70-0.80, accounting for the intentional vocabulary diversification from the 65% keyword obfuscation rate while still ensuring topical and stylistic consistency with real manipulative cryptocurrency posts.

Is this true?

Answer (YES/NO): NO